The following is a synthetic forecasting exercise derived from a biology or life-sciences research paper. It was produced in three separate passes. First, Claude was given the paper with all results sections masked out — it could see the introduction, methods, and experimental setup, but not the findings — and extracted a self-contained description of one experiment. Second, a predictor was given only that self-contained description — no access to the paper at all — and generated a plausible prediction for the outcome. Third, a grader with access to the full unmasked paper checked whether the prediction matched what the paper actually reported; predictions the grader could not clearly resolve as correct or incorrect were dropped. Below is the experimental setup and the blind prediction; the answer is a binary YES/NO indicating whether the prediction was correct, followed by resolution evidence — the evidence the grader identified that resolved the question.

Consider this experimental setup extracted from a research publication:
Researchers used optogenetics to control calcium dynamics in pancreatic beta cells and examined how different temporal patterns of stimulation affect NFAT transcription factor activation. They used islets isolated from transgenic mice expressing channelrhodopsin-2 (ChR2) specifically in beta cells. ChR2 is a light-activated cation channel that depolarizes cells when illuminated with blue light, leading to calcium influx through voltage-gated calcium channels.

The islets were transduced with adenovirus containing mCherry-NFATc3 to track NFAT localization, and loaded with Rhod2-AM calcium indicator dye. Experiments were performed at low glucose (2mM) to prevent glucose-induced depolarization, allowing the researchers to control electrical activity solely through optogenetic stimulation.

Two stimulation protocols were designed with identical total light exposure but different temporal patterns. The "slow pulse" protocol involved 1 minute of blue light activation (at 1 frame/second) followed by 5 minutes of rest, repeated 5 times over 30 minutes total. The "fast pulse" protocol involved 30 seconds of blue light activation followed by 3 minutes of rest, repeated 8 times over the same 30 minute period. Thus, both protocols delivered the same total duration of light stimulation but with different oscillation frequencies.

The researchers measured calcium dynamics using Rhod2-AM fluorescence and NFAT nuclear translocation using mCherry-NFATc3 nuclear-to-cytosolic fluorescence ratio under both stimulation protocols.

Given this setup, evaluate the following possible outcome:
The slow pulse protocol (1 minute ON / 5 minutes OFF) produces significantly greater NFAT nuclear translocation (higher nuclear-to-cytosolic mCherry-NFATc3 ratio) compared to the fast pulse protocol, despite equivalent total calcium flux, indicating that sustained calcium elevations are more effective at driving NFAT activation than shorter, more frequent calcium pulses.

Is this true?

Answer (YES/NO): YES